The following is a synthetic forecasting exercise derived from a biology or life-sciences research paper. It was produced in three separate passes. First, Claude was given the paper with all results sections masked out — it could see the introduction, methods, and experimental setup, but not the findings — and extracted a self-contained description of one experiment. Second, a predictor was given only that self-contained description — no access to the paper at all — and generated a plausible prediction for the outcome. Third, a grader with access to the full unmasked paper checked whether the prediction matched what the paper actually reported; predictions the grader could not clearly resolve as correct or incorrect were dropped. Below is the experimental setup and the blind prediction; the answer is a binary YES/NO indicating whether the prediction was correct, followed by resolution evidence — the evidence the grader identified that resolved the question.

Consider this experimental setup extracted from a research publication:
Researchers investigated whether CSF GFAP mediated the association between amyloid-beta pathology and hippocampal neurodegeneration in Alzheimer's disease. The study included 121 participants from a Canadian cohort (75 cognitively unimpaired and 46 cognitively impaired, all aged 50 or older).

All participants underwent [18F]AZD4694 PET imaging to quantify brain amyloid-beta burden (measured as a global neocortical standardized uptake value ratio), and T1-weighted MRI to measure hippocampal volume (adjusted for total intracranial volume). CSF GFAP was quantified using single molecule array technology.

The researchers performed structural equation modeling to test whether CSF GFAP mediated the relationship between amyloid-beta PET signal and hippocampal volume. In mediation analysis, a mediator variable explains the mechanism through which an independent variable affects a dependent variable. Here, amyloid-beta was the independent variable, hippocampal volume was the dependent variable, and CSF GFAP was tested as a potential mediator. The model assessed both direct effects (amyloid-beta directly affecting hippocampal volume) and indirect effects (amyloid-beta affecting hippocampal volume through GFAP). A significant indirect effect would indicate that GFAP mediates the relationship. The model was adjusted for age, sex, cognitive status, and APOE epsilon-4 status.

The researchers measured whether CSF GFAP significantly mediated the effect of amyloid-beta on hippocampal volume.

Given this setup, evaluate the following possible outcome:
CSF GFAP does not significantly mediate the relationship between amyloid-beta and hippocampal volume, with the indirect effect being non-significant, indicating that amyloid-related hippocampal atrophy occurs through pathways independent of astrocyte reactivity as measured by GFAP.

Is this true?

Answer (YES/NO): NO